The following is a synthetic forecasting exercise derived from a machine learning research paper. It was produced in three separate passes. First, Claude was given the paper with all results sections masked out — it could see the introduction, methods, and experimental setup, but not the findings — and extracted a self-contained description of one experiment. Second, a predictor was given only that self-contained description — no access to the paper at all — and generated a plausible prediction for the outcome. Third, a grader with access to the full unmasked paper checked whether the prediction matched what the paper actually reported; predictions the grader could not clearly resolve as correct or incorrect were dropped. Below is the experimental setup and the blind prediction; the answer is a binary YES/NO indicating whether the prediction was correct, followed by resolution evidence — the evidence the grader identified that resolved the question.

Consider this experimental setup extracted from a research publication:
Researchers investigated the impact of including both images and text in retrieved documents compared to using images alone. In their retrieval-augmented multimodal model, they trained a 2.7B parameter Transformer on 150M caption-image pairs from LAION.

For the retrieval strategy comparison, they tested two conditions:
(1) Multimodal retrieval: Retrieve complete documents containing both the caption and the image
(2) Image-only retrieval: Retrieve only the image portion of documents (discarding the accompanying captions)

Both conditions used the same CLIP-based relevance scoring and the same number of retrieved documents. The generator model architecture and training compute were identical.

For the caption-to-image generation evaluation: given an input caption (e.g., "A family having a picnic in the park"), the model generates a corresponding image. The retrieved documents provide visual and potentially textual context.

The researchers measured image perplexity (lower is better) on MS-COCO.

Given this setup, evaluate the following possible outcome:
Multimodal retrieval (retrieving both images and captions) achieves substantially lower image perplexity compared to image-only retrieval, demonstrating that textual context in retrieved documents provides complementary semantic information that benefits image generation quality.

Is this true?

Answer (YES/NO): YES